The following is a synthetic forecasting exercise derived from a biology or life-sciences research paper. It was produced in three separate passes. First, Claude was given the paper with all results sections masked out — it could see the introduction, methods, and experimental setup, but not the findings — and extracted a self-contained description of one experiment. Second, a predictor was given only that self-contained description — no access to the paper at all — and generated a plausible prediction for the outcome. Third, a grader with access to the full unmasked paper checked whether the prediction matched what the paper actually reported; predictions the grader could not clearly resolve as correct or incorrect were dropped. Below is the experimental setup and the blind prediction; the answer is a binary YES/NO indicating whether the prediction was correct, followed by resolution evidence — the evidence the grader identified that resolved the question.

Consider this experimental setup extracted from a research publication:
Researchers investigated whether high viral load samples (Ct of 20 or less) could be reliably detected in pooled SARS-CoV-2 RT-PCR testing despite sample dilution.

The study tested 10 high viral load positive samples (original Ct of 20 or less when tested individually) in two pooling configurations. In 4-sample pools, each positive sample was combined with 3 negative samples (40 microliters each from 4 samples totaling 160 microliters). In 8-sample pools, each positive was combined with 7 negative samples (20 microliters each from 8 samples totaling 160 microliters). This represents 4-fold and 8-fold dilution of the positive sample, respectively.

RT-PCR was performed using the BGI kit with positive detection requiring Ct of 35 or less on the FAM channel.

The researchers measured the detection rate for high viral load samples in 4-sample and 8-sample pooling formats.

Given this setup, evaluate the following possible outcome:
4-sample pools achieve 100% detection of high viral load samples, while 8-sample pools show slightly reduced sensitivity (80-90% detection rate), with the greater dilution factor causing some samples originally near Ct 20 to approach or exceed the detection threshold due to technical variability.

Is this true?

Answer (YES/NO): NO